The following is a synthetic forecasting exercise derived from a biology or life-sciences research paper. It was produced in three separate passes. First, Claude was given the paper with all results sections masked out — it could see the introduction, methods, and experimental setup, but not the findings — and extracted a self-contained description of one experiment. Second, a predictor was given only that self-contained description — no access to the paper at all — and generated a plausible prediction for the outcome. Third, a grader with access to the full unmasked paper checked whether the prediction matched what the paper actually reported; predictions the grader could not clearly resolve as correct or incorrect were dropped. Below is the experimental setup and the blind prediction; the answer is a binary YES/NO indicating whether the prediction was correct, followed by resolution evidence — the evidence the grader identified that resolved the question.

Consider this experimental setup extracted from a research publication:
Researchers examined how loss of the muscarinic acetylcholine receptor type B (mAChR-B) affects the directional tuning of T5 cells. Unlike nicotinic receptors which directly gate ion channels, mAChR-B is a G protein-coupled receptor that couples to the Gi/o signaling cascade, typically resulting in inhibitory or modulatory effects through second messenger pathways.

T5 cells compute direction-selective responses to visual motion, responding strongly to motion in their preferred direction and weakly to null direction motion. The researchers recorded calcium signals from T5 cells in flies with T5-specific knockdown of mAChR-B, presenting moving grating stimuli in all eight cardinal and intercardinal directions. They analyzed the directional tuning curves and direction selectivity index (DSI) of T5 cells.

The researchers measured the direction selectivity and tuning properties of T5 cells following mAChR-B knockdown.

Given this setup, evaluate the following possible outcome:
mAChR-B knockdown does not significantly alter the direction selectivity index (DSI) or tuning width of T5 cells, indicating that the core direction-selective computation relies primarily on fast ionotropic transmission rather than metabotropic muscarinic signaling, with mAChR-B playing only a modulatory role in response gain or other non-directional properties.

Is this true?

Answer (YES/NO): NO